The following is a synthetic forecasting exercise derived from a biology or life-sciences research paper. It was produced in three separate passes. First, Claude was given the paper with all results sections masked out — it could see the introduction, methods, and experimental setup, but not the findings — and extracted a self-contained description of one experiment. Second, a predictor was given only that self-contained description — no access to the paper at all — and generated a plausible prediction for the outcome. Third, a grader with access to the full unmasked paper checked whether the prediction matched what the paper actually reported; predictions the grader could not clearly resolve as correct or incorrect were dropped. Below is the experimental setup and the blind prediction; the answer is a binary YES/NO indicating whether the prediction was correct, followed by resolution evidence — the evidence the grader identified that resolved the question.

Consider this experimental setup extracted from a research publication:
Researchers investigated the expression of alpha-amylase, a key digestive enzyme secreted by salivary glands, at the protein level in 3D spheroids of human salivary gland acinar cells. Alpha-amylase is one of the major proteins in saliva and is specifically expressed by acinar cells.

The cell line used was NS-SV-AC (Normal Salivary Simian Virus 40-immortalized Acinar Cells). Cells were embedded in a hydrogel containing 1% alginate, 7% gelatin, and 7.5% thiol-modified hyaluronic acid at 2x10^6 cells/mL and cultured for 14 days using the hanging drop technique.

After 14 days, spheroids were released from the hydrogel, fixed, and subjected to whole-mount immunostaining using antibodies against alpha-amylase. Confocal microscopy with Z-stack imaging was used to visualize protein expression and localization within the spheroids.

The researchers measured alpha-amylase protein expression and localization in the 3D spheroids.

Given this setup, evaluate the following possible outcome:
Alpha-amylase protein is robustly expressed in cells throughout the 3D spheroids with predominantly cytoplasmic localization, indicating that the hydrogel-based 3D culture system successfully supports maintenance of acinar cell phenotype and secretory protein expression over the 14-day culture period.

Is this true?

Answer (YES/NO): NO